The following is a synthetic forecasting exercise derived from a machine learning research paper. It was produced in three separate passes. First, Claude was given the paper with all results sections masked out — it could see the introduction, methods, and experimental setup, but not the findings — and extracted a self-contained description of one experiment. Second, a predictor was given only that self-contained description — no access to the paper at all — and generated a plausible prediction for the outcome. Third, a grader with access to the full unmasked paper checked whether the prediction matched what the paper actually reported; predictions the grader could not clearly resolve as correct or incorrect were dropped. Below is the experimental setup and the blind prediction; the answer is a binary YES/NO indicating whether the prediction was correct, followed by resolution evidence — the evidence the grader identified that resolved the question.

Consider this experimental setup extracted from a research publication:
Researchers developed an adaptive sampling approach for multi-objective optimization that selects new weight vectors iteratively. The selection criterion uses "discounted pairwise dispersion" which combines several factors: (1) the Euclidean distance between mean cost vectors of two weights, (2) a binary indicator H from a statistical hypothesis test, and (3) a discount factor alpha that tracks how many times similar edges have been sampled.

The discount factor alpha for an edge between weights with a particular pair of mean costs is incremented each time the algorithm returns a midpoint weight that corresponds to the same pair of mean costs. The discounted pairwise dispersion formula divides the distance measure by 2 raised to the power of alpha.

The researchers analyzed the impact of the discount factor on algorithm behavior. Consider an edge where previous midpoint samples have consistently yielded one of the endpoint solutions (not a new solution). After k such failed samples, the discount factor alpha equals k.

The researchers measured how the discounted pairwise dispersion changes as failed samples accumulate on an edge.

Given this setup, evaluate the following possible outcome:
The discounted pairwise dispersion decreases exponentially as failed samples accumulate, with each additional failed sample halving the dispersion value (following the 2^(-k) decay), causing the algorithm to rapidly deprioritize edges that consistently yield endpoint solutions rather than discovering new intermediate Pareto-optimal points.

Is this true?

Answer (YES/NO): YES